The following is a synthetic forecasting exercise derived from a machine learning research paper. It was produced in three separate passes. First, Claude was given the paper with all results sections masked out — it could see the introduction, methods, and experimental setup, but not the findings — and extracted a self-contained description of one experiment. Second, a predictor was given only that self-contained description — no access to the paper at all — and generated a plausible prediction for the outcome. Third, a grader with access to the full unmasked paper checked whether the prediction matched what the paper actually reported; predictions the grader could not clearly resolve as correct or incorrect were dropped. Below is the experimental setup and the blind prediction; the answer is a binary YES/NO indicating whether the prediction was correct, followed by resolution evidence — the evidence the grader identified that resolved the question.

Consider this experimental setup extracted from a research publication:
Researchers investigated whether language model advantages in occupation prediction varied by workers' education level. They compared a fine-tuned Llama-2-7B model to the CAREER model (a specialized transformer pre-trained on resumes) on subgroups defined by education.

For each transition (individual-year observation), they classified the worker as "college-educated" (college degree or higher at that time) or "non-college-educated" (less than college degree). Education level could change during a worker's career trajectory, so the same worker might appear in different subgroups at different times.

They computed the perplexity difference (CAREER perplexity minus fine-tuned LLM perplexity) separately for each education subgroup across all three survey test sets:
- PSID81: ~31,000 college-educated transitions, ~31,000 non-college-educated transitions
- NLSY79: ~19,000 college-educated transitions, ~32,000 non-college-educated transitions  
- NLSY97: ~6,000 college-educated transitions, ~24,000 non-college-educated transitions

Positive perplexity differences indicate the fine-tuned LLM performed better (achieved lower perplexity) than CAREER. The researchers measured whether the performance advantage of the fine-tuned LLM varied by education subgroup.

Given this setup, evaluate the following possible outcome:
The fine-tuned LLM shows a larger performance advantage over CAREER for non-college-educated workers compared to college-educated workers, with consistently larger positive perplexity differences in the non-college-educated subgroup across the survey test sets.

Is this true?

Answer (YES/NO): NO